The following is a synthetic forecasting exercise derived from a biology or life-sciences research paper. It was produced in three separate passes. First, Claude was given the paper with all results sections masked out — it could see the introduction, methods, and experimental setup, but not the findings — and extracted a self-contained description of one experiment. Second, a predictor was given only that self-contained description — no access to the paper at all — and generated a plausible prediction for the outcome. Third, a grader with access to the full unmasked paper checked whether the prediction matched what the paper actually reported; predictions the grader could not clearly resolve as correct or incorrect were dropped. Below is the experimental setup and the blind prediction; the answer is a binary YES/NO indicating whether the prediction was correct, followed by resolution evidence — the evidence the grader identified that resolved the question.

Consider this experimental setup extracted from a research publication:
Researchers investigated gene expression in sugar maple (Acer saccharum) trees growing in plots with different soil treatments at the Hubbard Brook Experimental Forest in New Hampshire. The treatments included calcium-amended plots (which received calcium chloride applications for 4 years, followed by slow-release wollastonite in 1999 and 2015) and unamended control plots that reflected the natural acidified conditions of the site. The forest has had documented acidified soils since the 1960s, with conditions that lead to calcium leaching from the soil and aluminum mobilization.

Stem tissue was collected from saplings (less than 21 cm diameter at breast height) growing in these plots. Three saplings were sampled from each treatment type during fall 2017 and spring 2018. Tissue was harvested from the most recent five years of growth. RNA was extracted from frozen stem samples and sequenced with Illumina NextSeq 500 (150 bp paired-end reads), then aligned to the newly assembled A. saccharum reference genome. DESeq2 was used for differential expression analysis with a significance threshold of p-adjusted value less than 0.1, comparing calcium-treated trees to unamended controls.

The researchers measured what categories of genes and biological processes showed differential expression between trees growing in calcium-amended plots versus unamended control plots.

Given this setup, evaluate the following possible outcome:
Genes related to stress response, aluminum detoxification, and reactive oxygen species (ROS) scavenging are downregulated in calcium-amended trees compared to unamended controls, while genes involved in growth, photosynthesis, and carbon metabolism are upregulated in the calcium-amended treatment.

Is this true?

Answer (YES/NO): NO